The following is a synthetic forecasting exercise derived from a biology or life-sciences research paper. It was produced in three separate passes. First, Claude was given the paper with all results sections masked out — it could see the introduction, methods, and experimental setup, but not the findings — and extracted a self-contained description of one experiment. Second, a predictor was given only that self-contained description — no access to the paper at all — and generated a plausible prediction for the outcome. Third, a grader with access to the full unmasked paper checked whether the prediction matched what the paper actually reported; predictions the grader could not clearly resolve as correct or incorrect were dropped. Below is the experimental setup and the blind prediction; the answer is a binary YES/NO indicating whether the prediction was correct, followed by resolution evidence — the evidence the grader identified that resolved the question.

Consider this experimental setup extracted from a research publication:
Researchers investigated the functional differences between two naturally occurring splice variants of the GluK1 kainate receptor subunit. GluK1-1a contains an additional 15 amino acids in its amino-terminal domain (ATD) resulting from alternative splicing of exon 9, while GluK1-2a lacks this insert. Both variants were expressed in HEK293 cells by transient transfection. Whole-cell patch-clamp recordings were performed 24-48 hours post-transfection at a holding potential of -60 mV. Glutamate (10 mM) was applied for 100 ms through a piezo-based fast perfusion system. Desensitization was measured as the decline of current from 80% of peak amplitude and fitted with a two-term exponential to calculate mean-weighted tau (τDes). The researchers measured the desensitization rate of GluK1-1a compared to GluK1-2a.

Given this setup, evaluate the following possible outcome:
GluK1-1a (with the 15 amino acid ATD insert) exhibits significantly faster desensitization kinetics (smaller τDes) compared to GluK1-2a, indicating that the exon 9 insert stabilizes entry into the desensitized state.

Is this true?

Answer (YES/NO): NO